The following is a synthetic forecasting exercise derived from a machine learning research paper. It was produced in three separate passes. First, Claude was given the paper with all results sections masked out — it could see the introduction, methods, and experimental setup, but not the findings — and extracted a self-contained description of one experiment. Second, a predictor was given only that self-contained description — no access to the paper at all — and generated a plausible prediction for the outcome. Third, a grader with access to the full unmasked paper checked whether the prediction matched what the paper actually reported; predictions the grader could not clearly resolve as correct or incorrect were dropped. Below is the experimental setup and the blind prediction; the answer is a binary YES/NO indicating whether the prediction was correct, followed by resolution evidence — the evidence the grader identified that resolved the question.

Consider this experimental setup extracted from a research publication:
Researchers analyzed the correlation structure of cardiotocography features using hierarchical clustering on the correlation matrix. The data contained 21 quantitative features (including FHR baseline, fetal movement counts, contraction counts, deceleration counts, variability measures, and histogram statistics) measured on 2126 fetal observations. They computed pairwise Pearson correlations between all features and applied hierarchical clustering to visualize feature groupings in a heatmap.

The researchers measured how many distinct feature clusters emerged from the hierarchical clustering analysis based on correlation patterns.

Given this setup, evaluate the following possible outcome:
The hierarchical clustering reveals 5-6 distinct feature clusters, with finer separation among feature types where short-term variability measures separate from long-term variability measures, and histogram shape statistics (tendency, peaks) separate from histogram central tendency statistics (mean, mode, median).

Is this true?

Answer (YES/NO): NO